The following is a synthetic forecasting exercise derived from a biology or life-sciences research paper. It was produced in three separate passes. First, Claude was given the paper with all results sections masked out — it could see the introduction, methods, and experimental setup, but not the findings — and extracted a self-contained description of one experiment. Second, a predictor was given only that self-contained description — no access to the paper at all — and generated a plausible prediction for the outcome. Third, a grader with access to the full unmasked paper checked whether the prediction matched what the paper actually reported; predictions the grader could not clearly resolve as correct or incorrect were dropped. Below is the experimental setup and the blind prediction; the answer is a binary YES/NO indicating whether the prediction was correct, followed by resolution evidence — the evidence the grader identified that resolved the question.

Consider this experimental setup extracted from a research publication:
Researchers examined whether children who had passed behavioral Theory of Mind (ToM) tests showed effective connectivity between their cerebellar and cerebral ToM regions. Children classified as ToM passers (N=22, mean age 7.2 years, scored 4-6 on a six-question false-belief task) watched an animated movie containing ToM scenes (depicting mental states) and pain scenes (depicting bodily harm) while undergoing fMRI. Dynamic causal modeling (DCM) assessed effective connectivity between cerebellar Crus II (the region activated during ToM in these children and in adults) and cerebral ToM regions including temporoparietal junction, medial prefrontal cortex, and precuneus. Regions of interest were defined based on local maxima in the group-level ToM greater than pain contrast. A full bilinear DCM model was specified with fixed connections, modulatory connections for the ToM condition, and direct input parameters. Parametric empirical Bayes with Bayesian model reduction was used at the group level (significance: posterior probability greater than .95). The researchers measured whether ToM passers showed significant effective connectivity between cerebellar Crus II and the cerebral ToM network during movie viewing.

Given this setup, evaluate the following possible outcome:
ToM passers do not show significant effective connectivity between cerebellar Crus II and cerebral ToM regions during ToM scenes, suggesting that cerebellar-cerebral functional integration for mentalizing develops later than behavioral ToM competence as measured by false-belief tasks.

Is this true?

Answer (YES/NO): NO